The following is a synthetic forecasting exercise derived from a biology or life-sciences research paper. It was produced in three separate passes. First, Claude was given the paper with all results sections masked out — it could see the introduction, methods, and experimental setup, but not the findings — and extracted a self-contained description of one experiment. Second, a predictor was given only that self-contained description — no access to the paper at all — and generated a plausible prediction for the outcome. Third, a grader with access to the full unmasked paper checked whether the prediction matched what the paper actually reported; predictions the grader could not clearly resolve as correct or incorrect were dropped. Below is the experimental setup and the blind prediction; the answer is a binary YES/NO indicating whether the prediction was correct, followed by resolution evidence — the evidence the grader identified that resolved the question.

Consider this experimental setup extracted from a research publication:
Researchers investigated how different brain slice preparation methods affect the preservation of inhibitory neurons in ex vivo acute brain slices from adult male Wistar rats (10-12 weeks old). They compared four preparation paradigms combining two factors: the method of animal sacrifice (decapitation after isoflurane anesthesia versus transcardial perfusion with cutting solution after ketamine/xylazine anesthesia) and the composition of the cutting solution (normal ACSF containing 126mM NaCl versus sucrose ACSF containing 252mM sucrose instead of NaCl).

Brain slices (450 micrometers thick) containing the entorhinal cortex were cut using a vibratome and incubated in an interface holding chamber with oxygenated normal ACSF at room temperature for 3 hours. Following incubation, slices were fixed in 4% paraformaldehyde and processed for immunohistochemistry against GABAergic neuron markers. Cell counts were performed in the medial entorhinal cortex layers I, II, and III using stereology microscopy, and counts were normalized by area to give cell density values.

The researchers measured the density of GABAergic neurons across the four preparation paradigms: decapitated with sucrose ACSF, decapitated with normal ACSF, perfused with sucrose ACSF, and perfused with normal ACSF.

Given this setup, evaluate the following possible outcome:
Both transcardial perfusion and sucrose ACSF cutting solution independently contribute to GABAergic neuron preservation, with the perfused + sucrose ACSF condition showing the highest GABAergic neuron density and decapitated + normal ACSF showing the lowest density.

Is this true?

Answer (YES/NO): NO